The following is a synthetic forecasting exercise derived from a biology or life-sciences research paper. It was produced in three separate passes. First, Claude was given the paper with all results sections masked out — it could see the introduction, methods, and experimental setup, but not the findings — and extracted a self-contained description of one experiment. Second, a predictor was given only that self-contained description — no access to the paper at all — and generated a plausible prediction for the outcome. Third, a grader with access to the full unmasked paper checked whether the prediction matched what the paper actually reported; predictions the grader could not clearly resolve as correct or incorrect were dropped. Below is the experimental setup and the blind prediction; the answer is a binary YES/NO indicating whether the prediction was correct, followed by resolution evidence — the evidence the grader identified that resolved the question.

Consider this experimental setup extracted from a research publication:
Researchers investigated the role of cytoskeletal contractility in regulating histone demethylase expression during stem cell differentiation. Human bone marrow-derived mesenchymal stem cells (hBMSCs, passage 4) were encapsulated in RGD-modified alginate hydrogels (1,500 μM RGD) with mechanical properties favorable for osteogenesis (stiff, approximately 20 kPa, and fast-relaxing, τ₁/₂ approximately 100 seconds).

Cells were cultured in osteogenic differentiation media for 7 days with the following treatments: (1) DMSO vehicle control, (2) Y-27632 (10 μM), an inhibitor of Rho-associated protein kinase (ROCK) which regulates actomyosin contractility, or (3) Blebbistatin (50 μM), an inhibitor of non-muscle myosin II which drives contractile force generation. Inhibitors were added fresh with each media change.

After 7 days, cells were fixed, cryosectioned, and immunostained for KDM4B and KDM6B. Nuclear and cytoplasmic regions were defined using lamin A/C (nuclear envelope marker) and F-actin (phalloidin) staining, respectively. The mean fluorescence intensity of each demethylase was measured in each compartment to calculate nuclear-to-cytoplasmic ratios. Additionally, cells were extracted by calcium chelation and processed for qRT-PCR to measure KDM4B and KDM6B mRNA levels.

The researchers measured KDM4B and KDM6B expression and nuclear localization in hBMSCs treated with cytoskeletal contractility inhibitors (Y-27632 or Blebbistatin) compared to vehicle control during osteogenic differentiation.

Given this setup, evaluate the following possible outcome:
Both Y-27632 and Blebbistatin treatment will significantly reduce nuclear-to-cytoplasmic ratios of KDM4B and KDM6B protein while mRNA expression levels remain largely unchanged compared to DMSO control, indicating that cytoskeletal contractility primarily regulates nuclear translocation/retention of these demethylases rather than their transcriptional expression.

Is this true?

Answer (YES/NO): NO